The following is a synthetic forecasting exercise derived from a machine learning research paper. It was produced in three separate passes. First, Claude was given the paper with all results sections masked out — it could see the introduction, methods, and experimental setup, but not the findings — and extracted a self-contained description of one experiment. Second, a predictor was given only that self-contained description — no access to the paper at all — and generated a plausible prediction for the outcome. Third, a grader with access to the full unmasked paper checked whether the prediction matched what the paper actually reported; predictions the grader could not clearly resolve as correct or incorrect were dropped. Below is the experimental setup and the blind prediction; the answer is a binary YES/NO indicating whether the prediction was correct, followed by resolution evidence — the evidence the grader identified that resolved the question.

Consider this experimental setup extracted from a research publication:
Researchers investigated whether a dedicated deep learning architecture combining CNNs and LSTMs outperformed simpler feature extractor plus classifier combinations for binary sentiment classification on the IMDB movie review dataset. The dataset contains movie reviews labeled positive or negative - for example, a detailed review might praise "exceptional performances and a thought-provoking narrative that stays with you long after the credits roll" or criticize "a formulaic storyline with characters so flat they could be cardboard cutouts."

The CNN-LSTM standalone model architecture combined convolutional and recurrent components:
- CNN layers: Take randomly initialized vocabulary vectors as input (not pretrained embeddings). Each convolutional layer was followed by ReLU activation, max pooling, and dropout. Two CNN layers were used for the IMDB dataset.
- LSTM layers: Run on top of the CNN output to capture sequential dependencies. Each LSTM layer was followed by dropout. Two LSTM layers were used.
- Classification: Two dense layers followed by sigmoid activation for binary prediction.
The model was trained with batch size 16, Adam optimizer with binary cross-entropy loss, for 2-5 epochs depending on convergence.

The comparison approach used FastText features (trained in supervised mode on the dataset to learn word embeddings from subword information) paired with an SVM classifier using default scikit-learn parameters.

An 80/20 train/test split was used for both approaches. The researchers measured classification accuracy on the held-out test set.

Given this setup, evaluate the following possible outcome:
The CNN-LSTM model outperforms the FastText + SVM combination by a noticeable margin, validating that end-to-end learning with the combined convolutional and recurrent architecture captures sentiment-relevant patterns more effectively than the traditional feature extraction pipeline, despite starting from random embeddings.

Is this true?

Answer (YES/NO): NO